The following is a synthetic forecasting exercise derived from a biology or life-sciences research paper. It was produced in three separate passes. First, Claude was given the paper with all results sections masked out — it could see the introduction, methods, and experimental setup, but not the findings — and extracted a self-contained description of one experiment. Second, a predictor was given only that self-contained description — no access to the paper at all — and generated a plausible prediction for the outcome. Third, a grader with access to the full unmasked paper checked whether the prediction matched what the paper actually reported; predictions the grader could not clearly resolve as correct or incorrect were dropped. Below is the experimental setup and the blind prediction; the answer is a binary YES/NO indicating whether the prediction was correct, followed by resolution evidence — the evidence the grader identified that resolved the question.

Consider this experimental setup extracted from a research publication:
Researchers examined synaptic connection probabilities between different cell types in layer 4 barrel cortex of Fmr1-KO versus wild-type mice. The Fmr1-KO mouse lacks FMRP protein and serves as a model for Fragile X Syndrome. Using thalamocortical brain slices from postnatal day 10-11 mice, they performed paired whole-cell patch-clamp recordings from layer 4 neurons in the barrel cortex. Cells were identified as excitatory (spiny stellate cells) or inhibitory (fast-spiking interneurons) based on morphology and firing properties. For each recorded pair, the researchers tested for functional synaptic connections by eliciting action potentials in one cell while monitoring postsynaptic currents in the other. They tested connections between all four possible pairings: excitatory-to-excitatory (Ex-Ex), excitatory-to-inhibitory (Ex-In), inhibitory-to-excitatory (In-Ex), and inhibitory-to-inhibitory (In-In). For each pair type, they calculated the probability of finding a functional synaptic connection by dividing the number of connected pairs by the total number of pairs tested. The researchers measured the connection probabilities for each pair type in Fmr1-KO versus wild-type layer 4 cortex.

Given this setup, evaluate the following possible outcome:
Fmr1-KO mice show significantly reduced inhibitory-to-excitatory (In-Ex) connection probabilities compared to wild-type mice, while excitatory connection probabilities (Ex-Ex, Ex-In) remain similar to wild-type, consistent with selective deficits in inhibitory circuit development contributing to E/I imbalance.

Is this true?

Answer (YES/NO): NO